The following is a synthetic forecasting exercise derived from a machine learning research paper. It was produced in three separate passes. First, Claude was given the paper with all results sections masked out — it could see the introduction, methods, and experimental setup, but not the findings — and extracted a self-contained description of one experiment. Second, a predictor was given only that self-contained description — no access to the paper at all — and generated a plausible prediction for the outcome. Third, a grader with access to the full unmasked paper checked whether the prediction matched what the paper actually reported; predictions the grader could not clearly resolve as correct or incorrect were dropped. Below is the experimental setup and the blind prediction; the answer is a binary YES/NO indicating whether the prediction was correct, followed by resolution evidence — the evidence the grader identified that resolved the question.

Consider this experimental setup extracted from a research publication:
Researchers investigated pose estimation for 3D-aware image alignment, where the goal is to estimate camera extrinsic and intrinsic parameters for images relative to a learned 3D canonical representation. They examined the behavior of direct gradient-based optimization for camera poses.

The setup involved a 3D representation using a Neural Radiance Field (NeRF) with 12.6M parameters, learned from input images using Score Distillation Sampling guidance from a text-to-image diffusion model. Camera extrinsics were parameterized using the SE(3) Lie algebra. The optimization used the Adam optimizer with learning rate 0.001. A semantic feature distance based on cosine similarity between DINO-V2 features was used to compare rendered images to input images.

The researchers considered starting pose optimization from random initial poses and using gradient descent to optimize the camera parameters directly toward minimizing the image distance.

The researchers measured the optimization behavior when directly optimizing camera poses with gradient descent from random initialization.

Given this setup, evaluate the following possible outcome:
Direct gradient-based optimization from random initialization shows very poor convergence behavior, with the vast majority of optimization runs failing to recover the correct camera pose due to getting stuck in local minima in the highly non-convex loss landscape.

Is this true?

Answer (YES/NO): YES